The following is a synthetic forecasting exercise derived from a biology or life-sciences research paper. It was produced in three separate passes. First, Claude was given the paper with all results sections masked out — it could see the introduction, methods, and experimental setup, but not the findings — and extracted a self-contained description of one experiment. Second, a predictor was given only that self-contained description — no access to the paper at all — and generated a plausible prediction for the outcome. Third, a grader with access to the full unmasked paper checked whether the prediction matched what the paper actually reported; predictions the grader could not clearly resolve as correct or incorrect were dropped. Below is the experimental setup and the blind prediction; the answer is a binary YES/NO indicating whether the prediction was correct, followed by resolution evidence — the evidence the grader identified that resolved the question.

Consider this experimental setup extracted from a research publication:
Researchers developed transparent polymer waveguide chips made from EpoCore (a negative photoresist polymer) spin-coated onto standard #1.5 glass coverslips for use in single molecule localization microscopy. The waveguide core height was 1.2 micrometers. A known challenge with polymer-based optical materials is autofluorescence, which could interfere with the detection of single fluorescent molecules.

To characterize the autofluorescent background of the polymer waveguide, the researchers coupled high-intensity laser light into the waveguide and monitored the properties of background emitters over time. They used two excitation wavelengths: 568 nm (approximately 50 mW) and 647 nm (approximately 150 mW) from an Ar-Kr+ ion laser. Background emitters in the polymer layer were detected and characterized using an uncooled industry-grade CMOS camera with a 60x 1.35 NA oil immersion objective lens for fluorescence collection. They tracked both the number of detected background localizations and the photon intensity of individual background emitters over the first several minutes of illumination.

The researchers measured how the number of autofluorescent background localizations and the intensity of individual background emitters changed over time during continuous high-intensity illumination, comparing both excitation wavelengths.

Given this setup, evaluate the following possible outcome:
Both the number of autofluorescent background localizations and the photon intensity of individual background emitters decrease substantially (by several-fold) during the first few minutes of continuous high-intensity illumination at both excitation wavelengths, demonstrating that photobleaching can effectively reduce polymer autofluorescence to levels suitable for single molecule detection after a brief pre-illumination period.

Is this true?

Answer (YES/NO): NO